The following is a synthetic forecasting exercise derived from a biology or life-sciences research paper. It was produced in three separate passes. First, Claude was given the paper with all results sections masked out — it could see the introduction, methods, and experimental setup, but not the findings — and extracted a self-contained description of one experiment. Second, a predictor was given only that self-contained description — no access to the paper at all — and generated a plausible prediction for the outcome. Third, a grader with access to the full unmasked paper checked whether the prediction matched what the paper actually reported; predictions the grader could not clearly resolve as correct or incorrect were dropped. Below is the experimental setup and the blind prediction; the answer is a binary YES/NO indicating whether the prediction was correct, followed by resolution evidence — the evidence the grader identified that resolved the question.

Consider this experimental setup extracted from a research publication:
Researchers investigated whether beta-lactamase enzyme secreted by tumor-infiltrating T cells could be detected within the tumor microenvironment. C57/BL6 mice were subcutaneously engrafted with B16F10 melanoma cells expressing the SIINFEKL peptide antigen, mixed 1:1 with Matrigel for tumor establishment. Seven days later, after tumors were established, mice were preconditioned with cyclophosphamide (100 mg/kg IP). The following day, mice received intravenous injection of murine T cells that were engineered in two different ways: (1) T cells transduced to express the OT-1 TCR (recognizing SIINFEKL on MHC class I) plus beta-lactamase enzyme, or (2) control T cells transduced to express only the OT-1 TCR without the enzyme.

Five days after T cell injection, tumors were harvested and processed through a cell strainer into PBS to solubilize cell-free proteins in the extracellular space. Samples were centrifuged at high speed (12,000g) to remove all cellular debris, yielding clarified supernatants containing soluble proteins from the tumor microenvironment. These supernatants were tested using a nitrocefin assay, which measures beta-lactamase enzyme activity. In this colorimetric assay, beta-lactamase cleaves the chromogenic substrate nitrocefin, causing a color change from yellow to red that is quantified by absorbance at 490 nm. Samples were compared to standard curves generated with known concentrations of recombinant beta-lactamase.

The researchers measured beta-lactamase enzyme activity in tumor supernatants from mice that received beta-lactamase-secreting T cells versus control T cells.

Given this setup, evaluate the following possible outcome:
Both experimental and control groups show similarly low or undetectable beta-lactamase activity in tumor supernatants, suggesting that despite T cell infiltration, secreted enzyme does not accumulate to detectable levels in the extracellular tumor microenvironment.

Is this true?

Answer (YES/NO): NO